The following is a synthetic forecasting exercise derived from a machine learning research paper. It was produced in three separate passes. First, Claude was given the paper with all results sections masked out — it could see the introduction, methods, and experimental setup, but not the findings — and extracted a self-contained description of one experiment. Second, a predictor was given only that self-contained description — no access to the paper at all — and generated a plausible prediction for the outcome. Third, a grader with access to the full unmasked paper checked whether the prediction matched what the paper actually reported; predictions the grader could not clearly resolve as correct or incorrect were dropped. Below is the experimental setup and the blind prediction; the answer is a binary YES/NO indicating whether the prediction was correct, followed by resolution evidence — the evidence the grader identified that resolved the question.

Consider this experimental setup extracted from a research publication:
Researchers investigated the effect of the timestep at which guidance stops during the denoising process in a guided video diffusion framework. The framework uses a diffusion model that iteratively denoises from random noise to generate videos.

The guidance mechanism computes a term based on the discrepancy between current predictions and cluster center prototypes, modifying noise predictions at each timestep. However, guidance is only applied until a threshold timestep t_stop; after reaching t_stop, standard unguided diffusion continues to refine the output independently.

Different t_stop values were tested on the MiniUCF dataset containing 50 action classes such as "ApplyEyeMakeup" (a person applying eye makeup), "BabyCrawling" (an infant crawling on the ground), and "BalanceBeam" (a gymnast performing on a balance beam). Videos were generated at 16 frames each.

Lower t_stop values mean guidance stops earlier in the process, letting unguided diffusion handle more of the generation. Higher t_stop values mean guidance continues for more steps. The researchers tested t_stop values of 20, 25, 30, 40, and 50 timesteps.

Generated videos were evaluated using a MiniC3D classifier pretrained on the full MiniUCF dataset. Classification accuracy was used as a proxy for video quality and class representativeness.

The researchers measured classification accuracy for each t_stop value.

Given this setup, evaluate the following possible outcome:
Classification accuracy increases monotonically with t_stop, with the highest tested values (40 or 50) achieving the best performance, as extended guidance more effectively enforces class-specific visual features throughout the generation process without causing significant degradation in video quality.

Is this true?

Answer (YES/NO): NO